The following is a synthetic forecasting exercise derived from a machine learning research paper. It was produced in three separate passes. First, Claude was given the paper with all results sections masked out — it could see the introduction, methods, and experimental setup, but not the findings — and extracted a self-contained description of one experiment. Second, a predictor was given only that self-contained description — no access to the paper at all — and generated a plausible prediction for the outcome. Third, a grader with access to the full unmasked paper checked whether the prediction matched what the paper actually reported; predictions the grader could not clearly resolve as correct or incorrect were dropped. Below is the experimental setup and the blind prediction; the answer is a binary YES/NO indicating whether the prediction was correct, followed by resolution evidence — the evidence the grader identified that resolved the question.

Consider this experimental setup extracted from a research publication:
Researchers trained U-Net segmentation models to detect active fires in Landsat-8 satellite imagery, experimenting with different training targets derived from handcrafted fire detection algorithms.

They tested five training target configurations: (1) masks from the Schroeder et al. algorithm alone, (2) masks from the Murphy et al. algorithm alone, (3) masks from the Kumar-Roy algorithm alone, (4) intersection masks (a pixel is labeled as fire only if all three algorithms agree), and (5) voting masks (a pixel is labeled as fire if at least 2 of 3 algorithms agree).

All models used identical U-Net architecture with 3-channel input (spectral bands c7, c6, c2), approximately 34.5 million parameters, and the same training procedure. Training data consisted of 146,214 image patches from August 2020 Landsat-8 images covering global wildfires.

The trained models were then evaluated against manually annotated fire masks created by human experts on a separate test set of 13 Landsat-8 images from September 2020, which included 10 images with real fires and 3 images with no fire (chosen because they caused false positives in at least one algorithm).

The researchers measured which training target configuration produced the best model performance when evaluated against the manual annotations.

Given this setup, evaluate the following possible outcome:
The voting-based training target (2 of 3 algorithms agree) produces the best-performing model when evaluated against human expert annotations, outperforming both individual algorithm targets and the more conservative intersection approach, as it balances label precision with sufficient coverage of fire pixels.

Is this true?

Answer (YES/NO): YES